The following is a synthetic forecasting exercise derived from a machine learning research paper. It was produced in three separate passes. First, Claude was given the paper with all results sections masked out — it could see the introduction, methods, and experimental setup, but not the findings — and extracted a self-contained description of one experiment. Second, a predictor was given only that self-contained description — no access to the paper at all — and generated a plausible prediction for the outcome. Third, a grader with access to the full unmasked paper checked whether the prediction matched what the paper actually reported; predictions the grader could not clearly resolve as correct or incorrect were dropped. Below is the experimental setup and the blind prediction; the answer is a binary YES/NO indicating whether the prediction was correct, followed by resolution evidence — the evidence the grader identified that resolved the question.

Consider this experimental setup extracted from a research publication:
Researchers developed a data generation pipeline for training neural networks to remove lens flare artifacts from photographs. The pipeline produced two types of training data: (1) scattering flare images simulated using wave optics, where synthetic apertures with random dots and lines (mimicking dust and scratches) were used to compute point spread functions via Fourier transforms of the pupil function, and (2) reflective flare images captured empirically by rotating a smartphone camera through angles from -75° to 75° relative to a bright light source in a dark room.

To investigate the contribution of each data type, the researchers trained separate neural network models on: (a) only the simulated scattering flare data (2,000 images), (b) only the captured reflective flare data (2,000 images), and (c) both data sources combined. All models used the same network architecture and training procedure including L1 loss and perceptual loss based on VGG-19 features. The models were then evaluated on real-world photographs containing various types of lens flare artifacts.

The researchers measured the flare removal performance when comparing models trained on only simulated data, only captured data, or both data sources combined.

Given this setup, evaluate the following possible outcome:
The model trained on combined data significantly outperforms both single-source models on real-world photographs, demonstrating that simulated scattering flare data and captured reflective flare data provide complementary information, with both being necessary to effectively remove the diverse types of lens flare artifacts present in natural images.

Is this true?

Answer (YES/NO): YES